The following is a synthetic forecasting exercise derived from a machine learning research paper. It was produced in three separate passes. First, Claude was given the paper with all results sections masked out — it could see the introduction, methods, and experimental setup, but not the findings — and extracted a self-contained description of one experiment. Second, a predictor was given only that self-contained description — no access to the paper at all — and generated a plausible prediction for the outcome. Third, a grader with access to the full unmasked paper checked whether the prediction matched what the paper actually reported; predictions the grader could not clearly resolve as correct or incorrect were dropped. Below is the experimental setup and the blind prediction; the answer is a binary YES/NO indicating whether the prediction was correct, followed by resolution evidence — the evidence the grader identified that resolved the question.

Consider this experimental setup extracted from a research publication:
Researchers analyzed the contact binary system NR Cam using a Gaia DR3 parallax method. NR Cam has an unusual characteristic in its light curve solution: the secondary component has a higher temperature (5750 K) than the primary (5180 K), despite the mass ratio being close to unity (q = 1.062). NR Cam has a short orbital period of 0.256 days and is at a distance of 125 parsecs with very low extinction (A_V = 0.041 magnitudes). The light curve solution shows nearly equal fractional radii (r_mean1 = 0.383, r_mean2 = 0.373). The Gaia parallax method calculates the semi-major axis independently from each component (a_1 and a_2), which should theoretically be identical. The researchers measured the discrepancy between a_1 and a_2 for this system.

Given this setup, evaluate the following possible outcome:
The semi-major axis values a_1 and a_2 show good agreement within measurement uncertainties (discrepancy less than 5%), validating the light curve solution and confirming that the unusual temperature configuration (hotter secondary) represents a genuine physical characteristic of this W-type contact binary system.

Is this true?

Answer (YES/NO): NO